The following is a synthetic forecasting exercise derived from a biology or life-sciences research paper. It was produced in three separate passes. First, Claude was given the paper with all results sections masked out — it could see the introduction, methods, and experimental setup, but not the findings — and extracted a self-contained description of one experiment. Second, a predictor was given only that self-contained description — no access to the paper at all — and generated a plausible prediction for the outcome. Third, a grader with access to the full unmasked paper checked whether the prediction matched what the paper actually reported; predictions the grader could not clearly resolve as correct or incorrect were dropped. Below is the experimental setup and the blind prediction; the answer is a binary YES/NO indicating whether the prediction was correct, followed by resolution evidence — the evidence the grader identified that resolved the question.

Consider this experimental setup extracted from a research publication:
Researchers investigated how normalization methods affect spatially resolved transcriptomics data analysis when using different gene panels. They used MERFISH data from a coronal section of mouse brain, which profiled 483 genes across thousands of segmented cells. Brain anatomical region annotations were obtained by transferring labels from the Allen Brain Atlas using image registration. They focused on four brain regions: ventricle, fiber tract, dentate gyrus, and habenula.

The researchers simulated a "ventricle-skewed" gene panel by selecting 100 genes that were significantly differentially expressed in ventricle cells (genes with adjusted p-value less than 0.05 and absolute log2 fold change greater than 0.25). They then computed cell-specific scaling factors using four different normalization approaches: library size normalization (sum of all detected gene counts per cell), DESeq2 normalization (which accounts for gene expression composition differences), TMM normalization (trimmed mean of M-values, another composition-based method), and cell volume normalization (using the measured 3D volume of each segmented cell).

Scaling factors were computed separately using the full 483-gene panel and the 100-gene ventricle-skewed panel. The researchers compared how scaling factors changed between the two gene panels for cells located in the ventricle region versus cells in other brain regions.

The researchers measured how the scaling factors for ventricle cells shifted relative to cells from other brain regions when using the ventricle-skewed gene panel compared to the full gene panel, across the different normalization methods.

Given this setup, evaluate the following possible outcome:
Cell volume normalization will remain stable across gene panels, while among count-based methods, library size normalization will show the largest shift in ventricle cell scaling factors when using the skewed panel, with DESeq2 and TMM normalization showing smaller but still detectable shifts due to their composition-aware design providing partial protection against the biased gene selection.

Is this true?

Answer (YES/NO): YES